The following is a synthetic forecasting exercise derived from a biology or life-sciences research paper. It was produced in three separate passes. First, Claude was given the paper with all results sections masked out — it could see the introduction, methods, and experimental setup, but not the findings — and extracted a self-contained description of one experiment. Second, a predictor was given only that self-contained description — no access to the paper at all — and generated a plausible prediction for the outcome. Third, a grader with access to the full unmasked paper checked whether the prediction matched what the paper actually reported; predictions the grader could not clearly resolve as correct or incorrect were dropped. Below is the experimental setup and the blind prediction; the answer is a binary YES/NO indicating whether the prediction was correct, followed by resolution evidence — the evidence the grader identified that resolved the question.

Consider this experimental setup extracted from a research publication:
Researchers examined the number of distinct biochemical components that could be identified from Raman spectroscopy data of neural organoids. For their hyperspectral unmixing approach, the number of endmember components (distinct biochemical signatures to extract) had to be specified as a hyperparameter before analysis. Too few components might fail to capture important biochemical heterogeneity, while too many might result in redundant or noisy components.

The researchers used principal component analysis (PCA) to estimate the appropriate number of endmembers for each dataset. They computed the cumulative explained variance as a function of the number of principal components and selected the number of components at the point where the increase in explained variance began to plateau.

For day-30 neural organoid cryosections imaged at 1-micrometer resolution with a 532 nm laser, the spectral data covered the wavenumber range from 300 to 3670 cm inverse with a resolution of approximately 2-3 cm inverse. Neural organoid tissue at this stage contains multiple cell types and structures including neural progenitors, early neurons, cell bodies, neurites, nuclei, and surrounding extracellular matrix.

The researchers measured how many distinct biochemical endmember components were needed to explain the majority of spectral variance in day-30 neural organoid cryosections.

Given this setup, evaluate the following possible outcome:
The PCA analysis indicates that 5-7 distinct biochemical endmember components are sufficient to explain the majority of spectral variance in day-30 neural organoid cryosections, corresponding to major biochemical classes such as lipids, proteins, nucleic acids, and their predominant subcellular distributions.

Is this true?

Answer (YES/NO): NO